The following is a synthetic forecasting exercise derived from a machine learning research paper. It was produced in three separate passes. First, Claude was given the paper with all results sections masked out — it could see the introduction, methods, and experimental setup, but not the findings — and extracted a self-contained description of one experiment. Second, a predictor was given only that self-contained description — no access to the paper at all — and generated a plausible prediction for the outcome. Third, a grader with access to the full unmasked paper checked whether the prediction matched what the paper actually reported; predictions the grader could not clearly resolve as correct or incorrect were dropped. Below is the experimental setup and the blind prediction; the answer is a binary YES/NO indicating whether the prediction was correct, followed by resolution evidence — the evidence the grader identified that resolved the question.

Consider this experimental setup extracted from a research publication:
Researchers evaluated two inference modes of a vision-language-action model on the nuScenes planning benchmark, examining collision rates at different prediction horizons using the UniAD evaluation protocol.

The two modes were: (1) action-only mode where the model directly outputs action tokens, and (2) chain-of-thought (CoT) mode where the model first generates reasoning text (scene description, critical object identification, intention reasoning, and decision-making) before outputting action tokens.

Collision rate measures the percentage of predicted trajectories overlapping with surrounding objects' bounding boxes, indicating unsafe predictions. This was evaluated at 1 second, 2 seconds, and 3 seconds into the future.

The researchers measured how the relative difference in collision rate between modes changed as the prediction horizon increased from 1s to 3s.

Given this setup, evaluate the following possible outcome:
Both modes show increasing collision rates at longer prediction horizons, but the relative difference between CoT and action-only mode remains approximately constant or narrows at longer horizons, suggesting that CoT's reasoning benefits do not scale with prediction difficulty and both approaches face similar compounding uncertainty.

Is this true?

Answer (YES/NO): NO